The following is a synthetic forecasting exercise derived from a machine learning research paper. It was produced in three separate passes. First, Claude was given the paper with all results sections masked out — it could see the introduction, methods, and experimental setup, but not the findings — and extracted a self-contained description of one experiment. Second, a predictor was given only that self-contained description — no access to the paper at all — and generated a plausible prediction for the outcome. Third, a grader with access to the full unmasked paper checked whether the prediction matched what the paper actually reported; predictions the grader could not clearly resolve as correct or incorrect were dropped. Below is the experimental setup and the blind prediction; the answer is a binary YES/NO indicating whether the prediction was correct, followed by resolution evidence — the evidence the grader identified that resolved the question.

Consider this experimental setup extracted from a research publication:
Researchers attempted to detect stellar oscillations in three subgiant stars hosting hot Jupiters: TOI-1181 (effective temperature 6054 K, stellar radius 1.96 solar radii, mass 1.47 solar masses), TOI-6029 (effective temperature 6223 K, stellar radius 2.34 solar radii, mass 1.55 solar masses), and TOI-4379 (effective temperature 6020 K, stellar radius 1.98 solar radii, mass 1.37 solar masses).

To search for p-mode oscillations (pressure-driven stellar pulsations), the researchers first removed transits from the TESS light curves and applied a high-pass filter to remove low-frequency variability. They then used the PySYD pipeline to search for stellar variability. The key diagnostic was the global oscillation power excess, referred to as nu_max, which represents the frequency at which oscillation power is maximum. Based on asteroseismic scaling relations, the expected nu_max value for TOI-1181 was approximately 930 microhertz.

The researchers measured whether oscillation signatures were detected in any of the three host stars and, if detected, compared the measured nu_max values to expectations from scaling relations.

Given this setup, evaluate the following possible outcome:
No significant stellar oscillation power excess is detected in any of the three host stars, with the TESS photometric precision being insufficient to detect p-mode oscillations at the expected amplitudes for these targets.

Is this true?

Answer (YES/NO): NO